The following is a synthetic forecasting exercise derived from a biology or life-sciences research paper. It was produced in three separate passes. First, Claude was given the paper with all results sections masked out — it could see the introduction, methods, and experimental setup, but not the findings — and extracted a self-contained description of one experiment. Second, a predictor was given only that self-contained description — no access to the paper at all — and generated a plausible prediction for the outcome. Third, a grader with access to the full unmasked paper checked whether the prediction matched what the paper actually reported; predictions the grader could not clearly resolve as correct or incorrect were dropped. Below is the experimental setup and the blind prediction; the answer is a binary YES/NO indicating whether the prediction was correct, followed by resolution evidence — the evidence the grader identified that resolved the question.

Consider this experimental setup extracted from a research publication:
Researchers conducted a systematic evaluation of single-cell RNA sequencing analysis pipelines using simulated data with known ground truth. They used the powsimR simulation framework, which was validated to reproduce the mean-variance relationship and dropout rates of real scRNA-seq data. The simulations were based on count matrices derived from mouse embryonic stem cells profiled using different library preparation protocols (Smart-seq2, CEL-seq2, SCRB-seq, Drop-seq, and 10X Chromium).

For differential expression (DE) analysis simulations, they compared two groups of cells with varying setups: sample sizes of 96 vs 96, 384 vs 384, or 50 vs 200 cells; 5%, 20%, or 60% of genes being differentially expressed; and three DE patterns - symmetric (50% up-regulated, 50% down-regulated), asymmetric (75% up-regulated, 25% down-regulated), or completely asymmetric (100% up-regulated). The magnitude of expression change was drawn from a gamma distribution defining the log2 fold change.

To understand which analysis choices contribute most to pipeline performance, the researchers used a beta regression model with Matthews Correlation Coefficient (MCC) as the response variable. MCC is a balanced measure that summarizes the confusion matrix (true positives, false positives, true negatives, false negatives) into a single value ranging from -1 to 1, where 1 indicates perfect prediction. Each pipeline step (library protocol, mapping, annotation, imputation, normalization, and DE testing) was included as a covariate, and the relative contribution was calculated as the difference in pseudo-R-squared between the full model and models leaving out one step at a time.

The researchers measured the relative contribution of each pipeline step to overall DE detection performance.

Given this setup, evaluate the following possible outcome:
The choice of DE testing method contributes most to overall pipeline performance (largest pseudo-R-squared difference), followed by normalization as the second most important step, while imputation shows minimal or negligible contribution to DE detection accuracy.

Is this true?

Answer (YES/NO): NO